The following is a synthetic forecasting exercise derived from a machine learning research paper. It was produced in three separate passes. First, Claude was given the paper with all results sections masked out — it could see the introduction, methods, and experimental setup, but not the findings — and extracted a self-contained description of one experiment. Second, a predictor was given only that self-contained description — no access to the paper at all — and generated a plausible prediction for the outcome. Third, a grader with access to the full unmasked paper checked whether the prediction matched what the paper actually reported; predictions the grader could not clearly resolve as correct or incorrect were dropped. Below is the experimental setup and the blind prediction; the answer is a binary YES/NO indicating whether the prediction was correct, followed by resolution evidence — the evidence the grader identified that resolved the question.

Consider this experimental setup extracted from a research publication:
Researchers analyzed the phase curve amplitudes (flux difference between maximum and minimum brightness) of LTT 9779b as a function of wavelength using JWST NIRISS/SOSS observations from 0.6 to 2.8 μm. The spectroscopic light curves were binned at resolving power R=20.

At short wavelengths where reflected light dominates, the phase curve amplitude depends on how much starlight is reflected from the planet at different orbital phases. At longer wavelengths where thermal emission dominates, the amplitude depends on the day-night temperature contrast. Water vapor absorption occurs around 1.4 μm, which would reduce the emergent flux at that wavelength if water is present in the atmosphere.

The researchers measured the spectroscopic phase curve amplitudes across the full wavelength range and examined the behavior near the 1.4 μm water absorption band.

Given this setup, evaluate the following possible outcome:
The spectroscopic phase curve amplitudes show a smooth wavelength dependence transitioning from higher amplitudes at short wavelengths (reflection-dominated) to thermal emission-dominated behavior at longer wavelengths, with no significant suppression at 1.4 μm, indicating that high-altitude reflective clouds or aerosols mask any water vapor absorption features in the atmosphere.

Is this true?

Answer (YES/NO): NO